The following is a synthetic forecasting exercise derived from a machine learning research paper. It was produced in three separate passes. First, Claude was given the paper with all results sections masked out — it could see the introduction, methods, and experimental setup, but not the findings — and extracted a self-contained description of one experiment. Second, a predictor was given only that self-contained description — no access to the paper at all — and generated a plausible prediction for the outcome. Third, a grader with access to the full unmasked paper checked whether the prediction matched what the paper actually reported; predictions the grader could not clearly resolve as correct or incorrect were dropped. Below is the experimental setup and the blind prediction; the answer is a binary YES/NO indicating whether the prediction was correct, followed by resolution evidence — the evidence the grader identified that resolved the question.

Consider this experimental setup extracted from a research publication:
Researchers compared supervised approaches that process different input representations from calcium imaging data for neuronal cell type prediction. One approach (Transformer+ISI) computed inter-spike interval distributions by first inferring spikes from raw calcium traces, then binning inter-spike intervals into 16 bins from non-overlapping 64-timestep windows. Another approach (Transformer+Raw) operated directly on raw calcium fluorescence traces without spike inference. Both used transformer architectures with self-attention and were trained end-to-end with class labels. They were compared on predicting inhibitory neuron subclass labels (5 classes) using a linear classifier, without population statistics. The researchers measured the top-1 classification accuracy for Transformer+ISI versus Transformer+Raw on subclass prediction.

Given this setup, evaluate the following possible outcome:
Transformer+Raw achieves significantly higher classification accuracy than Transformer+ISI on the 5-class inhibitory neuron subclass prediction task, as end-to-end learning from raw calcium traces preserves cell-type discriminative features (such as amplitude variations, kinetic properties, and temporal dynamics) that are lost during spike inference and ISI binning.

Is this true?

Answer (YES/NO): NO